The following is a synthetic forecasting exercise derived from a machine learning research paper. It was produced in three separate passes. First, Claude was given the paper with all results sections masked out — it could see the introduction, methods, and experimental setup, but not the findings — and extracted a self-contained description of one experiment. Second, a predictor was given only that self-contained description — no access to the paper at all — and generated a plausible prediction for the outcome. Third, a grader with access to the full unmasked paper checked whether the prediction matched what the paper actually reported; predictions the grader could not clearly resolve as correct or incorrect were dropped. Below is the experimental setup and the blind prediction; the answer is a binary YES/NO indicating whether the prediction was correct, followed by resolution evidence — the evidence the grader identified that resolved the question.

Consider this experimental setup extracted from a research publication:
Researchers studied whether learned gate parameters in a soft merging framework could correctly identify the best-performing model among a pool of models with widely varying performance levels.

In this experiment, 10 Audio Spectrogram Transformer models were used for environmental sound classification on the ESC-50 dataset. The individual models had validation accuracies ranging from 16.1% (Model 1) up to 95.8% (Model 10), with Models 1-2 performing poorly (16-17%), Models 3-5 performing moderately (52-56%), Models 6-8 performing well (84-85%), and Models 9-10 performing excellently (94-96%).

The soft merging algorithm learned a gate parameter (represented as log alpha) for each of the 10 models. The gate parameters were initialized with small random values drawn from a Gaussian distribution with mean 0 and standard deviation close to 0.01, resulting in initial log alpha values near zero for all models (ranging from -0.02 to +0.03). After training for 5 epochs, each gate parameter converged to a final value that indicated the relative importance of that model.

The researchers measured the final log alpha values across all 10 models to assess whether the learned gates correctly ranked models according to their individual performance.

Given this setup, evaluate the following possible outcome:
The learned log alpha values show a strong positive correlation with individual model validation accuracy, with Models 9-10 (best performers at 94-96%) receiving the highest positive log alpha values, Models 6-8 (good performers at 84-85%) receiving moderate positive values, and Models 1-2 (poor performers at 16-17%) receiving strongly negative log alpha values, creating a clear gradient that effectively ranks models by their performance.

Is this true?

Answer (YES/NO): YES